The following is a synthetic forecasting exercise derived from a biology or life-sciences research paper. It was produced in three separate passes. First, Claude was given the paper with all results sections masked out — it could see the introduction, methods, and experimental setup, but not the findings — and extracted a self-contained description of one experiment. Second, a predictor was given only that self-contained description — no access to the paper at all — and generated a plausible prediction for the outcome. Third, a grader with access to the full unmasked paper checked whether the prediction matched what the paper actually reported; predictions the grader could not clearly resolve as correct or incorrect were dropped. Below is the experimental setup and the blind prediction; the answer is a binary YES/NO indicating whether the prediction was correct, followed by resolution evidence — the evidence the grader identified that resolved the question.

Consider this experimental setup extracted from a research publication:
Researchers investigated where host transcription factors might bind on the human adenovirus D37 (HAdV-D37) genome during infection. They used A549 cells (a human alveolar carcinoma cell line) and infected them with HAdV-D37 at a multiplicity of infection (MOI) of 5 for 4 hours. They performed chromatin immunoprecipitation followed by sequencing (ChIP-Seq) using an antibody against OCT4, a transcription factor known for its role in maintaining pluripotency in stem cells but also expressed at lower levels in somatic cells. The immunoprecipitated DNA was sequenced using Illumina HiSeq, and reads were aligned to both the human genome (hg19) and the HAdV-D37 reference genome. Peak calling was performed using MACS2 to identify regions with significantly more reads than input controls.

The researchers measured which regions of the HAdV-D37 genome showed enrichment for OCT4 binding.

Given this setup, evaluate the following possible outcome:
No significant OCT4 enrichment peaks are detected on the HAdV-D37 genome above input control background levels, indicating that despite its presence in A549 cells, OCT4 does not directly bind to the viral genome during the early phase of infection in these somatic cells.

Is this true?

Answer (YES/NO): NO